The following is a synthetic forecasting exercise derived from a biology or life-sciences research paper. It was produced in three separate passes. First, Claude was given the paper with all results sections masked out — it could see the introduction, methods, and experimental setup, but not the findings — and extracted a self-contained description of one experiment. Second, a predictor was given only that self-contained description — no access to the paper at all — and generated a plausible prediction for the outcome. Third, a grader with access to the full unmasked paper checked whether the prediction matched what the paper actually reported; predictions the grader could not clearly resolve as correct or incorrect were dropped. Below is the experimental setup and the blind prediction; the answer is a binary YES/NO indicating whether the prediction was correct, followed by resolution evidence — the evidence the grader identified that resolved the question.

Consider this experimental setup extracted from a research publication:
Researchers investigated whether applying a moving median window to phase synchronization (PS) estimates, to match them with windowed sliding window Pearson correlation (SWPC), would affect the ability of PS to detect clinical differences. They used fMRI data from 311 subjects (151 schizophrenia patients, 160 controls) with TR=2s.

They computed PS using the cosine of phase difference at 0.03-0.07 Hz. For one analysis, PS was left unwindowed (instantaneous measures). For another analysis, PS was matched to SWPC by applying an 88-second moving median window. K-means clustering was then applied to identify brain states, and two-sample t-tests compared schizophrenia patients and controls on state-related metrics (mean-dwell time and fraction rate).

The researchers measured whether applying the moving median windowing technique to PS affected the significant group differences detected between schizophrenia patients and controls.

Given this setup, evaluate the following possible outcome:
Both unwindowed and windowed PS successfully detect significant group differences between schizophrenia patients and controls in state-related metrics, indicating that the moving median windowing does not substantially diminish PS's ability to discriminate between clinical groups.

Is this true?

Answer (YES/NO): NO